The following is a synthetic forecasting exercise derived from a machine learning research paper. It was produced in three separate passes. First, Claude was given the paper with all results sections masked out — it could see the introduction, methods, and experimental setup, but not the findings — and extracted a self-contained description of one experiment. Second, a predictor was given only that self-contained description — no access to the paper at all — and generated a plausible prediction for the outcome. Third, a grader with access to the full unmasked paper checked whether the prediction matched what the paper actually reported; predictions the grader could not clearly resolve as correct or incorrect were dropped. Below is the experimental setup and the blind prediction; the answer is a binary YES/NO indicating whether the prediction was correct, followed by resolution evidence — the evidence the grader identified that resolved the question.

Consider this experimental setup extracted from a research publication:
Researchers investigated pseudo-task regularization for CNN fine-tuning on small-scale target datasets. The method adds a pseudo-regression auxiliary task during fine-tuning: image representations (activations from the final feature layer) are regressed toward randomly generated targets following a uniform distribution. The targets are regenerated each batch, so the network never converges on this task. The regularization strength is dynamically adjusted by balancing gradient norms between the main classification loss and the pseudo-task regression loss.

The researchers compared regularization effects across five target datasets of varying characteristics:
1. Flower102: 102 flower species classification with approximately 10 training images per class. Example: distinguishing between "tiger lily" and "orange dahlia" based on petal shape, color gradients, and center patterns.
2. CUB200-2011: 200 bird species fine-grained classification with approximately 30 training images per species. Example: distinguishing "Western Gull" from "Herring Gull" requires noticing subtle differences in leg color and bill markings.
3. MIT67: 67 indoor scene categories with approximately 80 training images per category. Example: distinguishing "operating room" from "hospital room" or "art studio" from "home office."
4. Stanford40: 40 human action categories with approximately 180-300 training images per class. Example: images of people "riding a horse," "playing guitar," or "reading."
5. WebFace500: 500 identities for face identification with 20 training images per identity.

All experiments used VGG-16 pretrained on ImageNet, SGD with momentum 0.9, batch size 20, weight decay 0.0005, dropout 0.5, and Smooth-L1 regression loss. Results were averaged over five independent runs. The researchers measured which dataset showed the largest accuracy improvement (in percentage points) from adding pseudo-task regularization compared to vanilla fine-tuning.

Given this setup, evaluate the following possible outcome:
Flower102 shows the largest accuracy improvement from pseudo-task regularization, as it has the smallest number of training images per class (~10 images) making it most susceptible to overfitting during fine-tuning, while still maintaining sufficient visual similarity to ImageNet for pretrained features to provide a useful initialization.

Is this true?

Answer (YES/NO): NO